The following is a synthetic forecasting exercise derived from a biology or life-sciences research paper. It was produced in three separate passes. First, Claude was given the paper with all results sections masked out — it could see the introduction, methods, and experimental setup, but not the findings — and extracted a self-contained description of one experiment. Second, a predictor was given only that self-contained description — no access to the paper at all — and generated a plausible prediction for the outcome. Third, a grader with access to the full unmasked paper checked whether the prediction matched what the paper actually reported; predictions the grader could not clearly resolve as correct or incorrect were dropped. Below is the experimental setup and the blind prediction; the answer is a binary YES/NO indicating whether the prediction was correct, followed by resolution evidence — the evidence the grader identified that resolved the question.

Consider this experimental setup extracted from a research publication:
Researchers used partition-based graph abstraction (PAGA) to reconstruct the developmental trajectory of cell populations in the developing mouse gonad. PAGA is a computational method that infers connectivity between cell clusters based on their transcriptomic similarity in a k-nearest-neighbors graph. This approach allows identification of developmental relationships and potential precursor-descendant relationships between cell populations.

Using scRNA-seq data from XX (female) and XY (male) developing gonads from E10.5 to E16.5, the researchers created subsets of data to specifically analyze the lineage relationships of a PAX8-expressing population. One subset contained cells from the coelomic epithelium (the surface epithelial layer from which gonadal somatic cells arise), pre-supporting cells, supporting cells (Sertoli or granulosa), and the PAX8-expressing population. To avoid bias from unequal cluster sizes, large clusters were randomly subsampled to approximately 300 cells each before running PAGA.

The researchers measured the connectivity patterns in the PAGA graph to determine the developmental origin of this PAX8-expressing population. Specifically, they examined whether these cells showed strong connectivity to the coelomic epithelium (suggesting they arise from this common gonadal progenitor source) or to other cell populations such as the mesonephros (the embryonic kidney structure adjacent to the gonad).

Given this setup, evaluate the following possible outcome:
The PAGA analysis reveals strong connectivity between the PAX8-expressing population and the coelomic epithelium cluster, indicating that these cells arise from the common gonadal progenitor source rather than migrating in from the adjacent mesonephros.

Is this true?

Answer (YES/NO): YES